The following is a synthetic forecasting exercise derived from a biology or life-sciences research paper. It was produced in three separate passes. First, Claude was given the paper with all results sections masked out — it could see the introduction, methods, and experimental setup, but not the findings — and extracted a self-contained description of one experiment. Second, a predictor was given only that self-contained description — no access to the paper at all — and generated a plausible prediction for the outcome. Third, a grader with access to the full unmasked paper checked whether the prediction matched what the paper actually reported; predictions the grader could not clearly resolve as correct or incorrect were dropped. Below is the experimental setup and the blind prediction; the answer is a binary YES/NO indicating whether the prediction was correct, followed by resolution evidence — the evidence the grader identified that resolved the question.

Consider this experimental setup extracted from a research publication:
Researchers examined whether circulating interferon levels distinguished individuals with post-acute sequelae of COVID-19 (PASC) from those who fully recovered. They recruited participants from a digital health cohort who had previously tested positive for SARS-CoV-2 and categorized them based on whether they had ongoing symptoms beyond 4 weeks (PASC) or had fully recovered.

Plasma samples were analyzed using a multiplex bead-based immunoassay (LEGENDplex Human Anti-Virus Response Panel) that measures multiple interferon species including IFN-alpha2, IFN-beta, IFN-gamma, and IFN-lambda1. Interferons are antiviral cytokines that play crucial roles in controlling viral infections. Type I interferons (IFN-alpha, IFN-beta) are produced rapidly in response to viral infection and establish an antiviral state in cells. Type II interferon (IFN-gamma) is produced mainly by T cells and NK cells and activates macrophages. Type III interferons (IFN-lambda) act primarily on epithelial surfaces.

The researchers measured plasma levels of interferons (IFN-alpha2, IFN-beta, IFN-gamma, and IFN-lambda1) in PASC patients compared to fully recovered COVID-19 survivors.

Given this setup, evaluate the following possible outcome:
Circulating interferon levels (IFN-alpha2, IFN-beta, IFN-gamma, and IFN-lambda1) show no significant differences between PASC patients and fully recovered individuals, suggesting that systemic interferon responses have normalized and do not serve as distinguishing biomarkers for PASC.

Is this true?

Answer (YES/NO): YES